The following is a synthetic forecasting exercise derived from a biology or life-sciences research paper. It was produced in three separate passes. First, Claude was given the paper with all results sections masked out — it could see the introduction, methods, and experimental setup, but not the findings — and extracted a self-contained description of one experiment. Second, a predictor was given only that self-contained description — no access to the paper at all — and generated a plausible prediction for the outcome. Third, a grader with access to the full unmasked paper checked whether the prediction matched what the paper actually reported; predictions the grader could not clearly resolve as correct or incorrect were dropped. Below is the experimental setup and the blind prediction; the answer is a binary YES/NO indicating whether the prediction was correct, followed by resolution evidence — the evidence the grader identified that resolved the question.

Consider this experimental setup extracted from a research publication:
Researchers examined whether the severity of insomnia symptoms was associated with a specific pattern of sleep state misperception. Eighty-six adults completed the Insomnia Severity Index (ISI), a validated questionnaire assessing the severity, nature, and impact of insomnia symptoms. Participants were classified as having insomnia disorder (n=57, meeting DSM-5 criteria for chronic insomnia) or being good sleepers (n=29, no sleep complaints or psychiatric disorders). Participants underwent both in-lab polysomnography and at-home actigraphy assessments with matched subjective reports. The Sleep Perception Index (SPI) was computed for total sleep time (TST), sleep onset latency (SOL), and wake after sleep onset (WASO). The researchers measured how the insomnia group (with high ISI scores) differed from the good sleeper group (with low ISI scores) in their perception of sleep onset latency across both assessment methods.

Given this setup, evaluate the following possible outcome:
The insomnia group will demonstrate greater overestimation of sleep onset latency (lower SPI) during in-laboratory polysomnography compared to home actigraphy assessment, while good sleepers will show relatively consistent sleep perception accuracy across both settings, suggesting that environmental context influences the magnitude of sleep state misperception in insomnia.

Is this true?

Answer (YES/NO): NO